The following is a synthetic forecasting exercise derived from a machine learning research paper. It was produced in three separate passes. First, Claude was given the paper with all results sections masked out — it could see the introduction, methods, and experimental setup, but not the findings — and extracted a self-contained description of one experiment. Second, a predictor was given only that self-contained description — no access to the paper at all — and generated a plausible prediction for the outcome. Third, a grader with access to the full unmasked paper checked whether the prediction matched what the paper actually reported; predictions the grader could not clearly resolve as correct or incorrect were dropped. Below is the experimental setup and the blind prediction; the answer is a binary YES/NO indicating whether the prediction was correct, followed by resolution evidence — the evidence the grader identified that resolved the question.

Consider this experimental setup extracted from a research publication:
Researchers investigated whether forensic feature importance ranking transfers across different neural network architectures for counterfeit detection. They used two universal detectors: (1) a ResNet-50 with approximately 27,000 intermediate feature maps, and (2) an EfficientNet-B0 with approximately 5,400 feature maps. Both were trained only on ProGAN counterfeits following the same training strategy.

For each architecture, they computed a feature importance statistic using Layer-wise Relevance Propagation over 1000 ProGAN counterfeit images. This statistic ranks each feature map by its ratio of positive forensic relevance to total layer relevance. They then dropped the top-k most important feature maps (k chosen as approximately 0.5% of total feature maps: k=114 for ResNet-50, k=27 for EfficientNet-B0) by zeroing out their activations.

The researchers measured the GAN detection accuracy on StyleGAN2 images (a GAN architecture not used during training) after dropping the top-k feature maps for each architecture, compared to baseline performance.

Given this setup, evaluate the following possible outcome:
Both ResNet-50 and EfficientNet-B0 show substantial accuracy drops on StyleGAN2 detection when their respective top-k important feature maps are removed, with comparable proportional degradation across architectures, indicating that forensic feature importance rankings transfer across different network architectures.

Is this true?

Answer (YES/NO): NO